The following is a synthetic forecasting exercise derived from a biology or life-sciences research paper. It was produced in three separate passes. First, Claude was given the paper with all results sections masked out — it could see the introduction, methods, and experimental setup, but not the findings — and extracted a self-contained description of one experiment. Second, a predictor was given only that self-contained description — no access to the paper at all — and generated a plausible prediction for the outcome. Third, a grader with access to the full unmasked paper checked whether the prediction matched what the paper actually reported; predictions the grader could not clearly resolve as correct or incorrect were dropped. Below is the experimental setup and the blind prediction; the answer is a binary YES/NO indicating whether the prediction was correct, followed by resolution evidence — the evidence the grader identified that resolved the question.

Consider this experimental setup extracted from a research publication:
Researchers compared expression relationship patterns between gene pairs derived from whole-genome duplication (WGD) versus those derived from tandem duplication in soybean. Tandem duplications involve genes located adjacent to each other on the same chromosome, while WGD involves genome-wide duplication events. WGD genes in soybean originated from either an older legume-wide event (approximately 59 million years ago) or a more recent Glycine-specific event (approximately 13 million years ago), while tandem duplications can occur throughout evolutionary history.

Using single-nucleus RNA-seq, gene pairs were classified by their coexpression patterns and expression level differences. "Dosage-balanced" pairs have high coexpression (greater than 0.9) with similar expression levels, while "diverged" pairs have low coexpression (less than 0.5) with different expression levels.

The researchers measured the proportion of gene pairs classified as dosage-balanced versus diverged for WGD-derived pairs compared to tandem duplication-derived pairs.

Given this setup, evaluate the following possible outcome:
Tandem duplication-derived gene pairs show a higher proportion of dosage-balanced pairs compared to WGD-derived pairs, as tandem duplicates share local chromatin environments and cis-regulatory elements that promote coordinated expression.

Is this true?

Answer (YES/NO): NO